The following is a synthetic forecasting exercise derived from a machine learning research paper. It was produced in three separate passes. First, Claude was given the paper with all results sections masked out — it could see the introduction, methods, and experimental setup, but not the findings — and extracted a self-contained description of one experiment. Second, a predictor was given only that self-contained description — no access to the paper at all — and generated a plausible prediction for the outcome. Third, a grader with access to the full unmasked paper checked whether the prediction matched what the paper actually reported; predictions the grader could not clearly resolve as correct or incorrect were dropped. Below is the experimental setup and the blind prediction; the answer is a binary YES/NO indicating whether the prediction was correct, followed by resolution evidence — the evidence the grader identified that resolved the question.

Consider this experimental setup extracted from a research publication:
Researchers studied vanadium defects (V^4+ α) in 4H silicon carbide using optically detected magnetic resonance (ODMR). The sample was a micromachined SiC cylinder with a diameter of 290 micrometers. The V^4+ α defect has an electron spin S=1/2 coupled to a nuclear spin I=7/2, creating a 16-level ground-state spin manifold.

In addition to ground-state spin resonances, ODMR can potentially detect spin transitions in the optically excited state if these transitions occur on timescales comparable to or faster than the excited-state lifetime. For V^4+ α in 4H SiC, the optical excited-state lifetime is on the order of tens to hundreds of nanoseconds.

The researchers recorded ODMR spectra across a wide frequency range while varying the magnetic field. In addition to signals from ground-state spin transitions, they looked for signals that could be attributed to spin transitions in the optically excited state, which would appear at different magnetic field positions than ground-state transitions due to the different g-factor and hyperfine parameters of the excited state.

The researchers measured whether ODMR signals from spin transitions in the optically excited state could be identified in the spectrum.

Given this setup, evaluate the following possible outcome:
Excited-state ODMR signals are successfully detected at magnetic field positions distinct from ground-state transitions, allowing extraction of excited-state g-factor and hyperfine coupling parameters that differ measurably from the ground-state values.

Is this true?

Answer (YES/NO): NO